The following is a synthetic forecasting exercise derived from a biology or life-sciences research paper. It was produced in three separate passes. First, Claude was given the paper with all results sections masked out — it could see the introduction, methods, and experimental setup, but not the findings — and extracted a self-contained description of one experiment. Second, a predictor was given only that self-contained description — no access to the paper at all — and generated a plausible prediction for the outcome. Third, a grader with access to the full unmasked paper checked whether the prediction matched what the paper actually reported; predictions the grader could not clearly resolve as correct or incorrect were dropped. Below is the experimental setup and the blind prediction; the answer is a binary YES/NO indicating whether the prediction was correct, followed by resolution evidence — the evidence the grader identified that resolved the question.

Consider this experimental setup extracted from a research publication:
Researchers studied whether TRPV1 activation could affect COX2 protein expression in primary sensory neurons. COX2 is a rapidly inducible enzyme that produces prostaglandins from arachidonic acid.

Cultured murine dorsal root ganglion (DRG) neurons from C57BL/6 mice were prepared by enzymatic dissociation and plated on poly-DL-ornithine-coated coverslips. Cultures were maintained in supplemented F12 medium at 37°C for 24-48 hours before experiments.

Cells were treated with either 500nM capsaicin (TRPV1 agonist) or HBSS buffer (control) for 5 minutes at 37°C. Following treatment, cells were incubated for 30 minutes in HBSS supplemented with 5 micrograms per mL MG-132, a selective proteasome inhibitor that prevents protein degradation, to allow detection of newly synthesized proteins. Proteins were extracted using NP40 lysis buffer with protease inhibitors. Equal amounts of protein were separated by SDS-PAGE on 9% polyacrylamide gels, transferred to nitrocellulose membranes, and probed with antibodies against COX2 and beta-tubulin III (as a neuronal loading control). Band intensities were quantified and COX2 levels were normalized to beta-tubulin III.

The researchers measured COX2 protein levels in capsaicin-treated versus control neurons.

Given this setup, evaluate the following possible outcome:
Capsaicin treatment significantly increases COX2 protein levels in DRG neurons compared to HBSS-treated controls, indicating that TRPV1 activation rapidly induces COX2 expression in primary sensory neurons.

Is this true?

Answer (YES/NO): YES